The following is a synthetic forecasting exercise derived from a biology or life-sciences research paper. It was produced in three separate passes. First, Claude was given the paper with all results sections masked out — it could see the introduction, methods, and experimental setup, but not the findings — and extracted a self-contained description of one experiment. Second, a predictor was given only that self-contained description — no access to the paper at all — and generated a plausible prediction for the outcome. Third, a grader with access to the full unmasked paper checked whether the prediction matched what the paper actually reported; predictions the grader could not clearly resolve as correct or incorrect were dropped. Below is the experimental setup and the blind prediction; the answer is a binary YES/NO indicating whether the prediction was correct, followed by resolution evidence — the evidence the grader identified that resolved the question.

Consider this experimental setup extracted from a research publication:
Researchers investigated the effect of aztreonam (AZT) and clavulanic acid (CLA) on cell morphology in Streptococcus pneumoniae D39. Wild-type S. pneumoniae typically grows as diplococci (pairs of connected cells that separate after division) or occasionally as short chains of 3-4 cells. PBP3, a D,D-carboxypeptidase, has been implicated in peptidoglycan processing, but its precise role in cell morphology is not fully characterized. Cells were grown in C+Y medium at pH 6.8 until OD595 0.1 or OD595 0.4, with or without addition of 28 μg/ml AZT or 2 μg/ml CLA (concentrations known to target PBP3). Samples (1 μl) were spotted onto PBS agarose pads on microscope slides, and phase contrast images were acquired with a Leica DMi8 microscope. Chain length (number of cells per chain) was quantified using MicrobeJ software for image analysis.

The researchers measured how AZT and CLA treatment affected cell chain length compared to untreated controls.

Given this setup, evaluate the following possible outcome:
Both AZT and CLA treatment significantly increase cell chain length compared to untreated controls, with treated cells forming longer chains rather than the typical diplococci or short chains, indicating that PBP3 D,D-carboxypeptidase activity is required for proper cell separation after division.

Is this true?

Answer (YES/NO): YES